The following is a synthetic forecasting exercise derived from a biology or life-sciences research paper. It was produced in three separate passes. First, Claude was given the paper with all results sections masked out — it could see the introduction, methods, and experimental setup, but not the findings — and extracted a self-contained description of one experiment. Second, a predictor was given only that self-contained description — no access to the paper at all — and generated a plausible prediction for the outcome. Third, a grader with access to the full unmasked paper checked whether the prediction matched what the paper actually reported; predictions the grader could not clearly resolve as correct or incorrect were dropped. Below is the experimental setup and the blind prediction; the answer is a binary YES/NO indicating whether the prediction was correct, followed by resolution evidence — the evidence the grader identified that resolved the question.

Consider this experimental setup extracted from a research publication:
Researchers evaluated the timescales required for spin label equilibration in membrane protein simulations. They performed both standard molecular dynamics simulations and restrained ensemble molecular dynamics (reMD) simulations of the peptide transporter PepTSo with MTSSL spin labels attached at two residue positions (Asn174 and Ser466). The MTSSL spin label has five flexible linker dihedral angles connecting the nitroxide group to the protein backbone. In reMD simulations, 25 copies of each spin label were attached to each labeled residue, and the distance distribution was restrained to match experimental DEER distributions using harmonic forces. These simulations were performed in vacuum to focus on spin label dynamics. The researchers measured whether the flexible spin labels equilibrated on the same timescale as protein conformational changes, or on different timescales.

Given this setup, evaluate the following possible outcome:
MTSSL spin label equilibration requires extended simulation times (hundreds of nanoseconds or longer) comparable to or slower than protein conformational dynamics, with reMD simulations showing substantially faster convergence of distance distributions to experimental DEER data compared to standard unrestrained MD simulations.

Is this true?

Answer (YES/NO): NO